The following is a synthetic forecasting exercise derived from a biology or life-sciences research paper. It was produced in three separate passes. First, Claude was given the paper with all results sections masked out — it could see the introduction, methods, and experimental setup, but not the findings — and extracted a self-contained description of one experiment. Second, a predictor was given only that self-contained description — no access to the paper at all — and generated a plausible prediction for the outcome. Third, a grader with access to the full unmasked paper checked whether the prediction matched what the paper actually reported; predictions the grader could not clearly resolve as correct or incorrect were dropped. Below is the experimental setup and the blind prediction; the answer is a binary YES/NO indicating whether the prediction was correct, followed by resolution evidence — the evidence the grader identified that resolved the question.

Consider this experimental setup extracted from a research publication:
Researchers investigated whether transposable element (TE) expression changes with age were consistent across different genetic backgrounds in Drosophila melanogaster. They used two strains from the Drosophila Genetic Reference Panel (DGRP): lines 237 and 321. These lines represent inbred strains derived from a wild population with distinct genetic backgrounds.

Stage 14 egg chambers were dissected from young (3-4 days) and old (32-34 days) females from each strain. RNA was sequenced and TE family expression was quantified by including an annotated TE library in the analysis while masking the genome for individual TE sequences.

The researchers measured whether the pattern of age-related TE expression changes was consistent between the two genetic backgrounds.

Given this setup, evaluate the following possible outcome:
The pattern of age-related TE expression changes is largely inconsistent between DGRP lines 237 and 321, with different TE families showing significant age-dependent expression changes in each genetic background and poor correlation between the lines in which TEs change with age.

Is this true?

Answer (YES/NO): YES